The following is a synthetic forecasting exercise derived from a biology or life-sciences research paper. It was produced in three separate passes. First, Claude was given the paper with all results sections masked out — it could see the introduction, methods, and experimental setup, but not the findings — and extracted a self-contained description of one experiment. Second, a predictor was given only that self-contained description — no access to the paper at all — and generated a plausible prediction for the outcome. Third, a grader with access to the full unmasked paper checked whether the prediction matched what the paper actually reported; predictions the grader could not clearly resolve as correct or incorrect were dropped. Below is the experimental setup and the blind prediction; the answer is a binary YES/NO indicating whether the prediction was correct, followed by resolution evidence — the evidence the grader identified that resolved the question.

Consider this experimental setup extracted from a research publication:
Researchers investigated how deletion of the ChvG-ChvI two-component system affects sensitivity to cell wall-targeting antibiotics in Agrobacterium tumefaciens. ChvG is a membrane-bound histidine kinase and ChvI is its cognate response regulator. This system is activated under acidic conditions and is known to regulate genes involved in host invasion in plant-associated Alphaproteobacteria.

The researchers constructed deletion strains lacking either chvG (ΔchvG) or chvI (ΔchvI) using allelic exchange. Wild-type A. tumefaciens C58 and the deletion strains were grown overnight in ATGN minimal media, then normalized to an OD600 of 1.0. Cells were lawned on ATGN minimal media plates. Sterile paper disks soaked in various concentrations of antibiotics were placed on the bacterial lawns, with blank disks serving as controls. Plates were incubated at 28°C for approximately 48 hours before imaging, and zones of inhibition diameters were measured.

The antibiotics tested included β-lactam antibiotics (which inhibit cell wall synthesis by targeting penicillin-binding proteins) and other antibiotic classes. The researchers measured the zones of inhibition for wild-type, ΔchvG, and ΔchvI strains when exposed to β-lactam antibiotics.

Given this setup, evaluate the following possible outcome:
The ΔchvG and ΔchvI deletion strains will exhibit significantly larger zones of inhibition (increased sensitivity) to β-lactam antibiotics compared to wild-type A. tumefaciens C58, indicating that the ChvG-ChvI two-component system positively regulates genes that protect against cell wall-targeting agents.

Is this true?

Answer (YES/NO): YES